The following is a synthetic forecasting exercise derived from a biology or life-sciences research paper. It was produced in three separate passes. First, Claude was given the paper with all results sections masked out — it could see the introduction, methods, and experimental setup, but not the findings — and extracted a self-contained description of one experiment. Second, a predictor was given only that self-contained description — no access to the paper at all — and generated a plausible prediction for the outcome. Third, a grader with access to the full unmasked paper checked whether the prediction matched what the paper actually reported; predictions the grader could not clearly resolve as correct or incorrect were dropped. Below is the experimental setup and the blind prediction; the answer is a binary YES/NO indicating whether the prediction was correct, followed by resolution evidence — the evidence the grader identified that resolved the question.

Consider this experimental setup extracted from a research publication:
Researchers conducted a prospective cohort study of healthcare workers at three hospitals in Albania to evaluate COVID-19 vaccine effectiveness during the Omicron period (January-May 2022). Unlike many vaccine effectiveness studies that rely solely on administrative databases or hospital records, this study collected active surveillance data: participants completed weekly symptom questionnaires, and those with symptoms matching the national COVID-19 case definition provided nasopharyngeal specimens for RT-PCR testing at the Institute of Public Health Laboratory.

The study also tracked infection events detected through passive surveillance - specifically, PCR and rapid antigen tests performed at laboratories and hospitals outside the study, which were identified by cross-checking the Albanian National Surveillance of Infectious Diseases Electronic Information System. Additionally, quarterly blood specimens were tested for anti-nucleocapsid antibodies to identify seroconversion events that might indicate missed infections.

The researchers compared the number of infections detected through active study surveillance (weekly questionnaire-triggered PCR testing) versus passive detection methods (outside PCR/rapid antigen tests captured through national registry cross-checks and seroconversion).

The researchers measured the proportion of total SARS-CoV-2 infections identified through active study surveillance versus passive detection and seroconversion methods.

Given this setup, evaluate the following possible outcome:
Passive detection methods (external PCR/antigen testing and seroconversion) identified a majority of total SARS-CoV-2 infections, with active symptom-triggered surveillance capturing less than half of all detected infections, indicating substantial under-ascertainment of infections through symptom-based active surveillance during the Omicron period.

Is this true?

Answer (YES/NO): YES